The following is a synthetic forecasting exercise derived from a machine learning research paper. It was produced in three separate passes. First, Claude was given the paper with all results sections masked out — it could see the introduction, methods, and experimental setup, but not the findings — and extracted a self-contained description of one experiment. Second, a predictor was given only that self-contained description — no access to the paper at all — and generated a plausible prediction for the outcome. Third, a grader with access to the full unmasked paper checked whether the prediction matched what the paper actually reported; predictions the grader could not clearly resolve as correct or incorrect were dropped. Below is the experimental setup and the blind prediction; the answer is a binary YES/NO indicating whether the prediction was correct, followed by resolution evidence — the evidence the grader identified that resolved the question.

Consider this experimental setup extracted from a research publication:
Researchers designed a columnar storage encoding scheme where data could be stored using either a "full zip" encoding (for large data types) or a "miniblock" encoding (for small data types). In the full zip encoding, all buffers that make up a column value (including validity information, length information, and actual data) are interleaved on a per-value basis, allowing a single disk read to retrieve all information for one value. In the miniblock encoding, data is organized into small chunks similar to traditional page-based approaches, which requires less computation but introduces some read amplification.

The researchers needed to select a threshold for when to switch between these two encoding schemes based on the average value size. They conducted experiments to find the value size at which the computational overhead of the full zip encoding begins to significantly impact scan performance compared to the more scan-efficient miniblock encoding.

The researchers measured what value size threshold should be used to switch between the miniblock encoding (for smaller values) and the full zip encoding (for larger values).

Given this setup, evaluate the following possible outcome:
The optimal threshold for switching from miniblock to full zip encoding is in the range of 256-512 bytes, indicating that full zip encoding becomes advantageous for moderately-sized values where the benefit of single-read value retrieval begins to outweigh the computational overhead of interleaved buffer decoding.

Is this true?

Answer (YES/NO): NO